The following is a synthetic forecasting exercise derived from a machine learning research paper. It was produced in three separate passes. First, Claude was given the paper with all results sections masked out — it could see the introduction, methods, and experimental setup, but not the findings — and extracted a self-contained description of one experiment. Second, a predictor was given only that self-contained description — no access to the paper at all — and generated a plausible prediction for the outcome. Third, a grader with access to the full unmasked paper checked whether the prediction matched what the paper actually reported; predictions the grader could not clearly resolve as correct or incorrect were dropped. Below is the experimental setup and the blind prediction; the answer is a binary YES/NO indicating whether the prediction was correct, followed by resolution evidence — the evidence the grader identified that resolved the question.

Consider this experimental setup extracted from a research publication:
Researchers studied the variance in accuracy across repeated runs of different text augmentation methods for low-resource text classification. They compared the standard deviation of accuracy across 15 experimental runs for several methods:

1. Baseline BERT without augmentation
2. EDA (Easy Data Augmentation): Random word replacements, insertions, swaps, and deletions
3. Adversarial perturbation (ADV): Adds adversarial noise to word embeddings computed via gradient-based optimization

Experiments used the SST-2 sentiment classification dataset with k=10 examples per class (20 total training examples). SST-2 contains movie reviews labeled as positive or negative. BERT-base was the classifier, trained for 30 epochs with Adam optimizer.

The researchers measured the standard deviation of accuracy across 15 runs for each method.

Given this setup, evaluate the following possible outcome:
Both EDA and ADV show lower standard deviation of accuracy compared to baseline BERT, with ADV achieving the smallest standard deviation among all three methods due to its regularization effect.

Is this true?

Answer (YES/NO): NO